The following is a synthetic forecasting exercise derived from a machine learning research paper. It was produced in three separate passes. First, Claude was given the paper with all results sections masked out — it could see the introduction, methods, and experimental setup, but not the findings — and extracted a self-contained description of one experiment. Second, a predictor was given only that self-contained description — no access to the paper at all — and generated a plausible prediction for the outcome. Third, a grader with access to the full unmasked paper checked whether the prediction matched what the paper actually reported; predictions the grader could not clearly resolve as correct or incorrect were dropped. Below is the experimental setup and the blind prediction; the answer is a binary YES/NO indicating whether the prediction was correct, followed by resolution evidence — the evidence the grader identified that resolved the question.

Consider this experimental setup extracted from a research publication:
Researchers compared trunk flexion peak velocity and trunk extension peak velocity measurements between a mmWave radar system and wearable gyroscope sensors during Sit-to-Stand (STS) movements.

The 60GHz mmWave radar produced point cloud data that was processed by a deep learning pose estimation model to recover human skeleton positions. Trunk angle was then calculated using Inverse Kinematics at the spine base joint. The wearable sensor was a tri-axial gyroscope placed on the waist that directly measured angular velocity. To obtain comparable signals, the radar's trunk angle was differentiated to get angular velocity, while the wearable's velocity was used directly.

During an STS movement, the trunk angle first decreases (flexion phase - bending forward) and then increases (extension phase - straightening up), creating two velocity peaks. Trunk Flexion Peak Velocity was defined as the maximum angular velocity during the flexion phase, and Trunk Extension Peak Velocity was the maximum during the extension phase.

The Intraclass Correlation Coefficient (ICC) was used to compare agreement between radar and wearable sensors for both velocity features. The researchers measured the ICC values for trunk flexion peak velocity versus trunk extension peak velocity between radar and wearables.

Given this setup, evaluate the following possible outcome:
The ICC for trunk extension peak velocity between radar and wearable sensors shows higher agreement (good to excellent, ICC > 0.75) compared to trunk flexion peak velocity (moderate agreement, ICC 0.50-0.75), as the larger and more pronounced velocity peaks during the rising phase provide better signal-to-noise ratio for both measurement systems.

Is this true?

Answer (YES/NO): NO